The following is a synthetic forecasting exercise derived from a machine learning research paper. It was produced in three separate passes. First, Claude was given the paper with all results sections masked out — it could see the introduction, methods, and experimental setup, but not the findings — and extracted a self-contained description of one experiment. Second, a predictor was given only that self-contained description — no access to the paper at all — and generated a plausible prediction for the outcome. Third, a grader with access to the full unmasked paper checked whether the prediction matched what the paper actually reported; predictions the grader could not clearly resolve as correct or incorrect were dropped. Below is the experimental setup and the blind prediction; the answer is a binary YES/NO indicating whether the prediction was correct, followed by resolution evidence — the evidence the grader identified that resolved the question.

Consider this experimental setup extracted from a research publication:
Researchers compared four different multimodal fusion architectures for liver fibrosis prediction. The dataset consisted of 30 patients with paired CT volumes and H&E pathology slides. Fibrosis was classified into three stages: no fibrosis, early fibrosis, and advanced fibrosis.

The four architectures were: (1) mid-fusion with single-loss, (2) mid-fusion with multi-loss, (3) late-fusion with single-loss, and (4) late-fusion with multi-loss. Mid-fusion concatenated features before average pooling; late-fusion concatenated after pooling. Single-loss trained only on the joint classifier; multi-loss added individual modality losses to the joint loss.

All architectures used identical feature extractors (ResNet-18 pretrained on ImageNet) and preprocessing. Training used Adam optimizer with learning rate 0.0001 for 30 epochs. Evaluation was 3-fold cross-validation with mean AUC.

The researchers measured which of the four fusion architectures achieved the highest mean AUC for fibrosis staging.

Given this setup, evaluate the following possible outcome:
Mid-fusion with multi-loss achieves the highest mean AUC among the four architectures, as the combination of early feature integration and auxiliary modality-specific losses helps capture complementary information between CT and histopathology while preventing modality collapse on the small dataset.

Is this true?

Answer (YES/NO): NO